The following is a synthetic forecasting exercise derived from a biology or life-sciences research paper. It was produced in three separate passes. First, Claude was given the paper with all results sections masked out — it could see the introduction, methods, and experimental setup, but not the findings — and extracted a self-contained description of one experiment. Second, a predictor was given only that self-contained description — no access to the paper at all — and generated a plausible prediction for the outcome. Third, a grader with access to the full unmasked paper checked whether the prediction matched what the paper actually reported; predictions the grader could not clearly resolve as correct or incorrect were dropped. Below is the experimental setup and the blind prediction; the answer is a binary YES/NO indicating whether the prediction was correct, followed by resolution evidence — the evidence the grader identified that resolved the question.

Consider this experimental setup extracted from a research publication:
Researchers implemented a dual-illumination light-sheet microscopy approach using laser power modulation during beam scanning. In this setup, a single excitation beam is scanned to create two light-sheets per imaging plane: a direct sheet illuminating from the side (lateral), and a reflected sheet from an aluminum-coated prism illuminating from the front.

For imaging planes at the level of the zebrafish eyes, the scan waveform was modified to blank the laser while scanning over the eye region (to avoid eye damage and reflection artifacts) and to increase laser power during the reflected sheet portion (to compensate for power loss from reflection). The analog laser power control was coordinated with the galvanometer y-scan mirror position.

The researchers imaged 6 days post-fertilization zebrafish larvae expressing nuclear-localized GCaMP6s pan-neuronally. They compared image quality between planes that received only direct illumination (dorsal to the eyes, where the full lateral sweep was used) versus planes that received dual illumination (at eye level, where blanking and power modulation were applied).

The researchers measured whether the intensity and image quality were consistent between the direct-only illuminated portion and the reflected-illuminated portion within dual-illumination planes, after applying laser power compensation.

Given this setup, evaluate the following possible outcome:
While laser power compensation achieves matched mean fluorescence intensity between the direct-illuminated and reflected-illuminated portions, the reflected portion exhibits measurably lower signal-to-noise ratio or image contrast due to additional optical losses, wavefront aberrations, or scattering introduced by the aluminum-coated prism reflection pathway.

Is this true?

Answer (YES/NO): NO